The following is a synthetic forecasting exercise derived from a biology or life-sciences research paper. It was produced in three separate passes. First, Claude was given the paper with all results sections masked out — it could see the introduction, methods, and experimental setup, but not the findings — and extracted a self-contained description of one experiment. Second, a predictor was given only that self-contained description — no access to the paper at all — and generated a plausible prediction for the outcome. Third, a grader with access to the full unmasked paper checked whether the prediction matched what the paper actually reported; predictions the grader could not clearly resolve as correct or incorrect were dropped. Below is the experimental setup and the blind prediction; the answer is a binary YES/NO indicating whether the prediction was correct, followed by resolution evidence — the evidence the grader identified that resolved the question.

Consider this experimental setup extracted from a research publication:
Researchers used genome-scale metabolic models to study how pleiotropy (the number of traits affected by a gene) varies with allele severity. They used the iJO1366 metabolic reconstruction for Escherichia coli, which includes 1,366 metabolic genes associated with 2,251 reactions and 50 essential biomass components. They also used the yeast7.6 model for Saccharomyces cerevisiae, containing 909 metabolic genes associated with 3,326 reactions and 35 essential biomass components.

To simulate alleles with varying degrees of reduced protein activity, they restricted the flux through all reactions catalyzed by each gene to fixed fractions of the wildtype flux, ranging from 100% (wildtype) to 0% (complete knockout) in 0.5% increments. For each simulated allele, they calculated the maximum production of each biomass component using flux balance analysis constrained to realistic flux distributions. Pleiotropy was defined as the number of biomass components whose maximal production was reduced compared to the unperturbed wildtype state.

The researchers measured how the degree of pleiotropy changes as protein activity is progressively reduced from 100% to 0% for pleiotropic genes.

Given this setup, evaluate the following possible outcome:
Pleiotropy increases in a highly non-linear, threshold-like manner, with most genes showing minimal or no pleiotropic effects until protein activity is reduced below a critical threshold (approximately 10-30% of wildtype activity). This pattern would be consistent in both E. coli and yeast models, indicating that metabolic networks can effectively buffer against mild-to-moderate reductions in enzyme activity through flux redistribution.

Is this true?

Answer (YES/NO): NO